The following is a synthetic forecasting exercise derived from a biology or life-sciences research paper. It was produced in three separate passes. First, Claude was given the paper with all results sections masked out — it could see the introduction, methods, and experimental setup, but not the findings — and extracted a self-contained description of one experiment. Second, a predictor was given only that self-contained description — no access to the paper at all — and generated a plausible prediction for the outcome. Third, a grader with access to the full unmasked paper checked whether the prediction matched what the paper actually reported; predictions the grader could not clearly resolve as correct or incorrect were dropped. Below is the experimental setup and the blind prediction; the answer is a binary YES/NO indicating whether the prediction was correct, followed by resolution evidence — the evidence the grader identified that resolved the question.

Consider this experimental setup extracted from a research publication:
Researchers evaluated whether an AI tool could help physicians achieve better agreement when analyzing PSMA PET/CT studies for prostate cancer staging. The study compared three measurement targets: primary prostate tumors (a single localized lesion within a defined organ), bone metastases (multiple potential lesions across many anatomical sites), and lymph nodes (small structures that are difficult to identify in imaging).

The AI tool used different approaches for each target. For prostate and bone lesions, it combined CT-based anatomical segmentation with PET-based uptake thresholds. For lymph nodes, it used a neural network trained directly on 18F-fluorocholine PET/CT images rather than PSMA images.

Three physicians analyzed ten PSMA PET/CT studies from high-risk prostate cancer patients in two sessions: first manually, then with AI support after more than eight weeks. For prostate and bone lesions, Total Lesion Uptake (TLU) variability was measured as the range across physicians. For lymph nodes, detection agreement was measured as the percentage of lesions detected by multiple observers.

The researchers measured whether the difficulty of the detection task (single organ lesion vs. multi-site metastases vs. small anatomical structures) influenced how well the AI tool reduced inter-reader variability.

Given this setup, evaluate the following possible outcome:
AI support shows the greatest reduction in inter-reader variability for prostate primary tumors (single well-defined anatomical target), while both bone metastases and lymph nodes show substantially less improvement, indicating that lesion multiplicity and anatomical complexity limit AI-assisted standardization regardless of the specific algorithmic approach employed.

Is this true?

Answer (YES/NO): NO